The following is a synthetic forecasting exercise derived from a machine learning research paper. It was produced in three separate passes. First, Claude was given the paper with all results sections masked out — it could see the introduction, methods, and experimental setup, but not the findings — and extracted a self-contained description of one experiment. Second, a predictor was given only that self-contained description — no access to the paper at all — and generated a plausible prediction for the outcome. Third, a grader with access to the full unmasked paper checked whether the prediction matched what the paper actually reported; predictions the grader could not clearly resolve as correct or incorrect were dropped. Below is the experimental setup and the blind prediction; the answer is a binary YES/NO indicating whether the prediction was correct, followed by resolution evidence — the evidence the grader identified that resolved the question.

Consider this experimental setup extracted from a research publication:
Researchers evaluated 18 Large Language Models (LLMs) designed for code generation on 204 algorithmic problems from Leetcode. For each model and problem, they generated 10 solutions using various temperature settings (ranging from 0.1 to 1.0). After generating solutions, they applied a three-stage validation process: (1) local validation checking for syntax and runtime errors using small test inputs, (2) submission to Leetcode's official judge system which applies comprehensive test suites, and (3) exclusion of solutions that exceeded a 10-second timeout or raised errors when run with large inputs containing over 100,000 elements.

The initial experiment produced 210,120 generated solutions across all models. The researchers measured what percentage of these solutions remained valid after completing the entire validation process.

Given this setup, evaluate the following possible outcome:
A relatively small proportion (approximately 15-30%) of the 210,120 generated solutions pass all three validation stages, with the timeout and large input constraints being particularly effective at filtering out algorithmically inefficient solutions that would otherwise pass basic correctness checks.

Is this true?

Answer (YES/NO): NO